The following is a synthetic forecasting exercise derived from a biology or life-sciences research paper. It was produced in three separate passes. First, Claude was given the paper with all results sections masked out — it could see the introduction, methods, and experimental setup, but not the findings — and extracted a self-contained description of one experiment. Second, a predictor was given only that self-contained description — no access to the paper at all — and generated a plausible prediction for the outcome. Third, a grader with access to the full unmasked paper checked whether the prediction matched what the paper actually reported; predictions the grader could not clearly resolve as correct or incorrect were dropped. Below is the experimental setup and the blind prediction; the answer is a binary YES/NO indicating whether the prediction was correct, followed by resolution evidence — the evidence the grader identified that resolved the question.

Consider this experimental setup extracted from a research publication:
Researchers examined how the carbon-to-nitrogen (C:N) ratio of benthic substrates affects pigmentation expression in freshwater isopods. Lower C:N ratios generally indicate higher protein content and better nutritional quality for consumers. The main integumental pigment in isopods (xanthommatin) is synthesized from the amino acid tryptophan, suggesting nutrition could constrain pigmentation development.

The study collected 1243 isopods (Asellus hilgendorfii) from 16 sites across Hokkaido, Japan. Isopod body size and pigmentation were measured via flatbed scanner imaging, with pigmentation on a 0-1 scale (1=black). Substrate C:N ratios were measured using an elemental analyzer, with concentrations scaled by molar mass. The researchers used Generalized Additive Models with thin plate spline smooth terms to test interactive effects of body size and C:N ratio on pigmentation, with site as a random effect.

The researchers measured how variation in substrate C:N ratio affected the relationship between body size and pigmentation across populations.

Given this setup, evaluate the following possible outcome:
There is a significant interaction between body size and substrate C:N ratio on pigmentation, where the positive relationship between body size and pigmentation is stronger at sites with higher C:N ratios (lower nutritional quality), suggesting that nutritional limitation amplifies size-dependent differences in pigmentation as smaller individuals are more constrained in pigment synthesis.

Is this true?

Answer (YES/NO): NO